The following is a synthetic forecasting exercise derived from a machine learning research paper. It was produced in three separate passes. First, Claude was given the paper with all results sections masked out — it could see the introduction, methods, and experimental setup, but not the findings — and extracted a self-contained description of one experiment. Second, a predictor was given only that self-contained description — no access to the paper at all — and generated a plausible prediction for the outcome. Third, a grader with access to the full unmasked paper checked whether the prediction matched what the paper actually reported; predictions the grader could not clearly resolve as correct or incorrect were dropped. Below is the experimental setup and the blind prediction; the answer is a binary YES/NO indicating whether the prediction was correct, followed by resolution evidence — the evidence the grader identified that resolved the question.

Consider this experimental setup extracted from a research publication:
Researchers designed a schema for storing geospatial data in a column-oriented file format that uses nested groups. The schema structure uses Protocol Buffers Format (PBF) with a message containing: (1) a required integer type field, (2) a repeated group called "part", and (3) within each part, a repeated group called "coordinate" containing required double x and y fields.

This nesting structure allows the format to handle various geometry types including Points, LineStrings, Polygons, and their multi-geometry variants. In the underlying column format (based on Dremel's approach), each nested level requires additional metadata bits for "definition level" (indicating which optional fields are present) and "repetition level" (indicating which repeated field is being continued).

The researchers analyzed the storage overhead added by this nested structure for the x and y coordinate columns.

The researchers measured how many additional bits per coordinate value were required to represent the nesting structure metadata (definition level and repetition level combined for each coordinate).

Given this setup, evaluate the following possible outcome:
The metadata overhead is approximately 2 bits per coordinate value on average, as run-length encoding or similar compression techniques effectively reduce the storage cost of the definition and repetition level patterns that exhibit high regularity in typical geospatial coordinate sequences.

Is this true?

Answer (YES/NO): NO